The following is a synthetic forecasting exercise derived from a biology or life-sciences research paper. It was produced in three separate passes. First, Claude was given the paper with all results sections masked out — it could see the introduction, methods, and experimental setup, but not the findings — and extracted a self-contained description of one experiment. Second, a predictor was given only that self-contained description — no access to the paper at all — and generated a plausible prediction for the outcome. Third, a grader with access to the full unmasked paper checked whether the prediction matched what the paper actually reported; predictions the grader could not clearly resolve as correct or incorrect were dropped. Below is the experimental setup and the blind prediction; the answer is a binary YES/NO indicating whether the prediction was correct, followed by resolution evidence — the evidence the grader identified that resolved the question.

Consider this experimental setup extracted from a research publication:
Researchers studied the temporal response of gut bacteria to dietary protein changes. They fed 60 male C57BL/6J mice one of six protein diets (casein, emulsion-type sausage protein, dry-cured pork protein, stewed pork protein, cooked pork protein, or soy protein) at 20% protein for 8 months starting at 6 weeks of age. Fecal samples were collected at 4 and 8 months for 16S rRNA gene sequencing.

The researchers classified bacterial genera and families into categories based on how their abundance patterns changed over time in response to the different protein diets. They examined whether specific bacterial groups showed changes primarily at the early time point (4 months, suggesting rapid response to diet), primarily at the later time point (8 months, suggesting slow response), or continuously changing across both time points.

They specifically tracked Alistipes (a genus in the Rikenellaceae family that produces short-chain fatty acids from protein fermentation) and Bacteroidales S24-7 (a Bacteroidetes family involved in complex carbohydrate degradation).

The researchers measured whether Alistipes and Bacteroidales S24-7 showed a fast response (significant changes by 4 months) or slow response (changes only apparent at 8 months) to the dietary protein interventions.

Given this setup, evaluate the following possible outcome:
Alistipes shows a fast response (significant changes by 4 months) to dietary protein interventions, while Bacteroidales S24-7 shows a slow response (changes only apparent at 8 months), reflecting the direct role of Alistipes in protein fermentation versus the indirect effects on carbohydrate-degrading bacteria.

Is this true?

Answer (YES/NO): YES